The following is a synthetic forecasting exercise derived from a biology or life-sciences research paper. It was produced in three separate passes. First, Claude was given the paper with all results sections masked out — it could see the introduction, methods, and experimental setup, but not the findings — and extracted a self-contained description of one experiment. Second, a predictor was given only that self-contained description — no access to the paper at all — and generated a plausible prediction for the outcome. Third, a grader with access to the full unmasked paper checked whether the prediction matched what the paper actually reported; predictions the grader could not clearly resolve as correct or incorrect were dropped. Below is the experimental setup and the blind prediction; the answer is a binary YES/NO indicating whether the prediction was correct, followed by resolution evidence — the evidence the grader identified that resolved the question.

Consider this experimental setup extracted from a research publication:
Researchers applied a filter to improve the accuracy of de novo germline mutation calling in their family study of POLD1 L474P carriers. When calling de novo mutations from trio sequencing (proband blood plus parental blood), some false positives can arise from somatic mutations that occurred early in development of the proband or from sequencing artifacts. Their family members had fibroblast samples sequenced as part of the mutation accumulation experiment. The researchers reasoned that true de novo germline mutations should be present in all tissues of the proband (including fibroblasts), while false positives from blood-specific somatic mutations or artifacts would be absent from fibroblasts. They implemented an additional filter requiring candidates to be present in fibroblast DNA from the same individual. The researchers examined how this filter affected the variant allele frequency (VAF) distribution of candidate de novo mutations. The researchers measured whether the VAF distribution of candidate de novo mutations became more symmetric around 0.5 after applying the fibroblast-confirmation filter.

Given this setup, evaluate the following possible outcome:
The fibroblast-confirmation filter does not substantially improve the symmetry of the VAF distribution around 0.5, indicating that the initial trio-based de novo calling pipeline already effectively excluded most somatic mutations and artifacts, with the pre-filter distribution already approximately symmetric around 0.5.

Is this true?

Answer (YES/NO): NO